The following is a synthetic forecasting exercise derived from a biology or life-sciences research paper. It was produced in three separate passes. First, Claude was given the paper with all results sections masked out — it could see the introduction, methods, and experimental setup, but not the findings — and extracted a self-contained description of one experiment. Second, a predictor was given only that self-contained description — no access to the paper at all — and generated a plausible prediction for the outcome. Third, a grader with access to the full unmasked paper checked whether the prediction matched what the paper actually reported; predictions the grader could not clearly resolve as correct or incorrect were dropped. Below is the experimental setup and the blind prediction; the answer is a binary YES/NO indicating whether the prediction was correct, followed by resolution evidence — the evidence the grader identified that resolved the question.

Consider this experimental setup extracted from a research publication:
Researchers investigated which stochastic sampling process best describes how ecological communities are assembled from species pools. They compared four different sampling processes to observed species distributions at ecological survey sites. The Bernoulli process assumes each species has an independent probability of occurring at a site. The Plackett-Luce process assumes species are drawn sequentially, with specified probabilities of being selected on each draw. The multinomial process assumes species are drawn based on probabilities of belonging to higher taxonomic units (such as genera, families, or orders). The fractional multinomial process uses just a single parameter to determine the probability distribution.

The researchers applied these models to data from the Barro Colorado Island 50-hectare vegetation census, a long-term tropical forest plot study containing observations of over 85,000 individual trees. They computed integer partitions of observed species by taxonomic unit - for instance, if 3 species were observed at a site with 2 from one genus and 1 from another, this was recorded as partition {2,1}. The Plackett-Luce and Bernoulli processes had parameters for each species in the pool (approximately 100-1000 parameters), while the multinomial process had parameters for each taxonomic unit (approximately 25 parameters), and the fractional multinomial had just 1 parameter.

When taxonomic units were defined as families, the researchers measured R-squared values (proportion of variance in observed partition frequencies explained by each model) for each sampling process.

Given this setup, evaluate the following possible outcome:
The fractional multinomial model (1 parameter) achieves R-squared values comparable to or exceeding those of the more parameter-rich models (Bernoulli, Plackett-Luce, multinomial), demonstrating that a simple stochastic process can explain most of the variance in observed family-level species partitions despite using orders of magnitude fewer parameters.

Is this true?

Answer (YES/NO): YES